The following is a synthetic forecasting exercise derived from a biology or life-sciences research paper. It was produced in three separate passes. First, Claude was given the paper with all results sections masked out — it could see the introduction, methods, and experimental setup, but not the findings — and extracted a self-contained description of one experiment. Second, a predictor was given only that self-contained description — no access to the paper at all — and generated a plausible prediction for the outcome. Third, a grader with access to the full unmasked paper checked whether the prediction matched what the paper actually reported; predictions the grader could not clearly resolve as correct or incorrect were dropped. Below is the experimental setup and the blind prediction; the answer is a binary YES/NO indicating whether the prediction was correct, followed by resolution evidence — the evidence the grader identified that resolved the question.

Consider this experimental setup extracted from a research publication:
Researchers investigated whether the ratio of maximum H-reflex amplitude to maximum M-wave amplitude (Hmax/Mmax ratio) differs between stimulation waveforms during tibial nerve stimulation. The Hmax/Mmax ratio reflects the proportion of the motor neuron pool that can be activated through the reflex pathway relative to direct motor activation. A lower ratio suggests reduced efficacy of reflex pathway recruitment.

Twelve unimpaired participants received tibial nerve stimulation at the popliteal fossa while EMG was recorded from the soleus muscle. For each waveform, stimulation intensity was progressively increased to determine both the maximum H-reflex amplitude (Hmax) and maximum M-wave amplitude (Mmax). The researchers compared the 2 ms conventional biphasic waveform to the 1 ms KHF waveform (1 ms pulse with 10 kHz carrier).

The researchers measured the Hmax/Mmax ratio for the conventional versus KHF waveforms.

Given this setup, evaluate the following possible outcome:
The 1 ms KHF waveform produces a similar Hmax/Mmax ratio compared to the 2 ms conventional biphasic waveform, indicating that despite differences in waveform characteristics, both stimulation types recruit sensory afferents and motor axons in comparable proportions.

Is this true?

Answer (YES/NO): NO